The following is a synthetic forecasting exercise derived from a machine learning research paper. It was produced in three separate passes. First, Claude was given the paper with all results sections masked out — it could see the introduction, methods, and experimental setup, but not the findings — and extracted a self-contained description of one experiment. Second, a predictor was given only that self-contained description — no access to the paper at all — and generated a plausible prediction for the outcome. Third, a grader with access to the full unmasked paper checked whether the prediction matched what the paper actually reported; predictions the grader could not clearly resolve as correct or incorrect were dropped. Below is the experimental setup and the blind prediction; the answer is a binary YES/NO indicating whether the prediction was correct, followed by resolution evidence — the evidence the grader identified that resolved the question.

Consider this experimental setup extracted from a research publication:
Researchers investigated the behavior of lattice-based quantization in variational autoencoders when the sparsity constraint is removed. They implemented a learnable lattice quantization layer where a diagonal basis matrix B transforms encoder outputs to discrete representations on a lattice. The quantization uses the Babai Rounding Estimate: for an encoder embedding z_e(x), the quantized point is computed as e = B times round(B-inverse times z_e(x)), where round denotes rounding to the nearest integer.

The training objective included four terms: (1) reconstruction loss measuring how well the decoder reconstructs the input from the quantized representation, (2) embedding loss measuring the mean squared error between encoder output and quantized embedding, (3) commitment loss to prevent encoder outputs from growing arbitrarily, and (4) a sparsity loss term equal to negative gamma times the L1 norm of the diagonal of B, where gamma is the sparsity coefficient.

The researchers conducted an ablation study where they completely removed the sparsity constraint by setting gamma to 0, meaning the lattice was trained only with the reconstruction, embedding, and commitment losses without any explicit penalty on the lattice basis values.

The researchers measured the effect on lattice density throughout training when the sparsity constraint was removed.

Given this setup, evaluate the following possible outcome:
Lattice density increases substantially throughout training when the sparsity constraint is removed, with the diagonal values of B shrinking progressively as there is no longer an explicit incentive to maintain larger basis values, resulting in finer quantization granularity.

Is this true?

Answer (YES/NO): YES